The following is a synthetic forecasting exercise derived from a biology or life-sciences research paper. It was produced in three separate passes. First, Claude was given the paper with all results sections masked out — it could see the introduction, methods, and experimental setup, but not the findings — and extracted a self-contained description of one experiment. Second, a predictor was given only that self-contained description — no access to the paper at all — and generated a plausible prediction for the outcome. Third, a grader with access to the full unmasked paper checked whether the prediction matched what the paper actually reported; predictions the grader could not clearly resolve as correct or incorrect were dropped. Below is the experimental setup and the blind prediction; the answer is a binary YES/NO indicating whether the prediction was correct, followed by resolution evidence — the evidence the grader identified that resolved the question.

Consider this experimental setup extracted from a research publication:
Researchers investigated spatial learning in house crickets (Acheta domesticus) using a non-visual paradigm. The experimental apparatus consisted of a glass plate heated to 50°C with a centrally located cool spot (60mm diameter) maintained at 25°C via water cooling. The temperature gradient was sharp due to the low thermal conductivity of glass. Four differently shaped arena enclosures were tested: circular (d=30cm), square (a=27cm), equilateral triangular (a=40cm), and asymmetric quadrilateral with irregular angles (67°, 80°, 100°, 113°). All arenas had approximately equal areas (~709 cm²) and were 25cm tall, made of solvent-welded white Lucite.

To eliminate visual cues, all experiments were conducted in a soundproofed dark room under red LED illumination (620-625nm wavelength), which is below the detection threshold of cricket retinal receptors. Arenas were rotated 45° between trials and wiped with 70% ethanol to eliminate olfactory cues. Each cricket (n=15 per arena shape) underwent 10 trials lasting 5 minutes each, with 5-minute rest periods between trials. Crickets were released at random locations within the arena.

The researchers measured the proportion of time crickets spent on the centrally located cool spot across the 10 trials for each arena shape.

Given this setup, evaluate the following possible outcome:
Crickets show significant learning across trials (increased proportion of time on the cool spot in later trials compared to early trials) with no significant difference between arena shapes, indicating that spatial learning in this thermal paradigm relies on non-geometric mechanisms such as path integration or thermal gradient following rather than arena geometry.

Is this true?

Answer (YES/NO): NO